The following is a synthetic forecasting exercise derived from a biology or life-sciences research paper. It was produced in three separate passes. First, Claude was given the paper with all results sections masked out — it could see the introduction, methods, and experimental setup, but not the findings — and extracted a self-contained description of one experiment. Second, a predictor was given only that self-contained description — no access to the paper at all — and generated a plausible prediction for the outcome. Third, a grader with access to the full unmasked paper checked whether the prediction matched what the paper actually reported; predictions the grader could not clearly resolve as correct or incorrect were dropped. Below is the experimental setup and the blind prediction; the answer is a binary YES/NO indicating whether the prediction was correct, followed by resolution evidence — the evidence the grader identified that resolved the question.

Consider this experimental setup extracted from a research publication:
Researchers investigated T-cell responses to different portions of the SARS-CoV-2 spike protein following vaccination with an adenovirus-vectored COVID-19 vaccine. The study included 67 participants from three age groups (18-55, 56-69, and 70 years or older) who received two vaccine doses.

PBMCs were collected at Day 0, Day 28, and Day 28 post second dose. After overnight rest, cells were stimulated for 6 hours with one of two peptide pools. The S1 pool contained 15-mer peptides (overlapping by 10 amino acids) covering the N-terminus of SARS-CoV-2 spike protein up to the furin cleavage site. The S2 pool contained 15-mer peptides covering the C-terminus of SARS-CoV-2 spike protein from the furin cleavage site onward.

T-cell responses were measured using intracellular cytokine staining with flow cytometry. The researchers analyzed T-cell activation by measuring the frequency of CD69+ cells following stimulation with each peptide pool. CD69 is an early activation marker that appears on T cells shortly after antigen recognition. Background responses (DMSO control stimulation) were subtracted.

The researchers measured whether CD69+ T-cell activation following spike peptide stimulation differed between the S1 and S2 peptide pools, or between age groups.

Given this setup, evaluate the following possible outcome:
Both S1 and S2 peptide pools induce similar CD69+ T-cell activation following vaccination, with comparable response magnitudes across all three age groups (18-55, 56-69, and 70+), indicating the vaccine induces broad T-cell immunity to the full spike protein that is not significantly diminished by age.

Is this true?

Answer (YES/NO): YES